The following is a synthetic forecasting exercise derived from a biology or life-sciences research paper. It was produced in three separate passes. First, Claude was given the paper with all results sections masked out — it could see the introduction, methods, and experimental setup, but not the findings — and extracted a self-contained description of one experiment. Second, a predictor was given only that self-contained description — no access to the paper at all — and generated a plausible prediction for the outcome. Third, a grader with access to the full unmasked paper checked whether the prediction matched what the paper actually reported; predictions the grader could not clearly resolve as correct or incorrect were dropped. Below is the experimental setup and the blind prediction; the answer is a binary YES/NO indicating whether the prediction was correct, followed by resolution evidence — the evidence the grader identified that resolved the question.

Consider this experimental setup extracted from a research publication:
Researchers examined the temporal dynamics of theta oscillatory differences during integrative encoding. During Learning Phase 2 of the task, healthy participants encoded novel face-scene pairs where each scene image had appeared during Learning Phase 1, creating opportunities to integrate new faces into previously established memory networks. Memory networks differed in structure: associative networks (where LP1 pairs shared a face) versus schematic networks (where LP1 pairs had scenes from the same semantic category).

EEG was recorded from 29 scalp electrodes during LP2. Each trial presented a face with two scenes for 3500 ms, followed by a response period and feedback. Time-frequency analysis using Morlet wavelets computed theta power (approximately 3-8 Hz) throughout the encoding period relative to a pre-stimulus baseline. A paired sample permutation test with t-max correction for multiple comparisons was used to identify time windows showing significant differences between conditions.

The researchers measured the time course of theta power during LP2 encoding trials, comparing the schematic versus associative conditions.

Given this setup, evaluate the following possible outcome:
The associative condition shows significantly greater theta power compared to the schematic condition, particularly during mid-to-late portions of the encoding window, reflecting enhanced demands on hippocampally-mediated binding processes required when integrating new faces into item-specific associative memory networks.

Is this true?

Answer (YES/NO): NO